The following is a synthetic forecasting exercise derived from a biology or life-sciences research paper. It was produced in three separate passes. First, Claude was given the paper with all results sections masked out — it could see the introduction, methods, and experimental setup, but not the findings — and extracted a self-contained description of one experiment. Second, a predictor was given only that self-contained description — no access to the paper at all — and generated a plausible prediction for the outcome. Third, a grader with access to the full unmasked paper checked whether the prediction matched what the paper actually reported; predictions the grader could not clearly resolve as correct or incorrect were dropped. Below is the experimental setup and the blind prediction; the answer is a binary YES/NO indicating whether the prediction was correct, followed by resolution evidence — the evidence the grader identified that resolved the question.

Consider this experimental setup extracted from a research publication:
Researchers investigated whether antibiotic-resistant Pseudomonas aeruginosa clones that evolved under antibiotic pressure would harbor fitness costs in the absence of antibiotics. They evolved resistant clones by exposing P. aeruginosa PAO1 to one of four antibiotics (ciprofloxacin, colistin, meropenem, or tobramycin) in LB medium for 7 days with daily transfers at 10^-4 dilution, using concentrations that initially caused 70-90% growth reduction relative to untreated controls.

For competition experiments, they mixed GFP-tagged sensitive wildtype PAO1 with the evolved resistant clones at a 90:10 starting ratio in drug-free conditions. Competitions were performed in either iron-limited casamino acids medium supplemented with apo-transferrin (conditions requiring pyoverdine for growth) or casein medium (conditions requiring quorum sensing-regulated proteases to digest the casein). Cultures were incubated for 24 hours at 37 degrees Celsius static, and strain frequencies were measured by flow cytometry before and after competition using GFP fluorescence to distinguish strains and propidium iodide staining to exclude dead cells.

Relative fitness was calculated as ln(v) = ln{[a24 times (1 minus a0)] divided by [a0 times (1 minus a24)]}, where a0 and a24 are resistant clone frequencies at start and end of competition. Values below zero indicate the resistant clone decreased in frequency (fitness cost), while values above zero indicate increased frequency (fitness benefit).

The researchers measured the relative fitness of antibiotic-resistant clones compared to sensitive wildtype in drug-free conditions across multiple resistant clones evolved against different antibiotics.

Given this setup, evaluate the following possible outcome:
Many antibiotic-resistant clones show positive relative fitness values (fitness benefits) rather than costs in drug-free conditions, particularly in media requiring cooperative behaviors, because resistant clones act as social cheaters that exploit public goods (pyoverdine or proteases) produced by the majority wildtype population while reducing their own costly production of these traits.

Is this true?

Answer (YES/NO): NO